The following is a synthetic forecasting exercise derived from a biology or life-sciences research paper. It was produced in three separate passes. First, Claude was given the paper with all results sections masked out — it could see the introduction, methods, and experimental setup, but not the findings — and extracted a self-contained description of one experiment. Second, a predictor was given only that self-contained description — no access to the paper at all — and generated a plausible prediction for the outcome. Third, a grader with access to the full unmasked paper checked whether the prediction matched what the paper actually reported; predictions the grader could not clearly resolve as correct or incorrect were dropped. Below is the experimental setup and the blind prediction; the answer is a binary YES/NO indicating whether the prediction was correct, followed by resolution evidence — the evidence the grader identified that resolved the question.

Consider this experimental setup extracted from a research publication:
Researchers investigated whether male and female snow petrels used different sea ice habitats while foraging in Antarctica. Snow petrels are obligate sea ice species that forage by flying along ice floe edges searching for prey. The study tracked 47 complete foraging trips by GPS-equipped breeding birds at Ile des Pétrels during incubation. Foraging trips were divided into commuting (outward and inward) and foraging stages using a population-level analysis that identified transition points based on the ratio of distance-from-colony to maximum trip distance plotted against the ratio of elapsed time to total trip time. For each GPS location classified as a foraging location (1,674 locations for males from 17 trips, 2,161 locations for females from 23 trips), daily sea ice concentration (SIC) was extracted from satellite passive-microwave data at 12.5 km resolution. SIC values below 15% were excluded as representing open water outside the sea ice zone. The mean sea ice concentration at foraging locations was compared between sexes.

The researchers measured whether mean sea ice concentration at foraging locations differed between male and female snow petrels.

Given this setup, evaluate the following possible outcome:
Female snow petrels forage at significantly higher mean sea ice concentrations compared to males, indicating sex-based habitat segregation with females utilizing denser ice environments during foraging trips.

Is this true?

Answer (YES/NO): NO